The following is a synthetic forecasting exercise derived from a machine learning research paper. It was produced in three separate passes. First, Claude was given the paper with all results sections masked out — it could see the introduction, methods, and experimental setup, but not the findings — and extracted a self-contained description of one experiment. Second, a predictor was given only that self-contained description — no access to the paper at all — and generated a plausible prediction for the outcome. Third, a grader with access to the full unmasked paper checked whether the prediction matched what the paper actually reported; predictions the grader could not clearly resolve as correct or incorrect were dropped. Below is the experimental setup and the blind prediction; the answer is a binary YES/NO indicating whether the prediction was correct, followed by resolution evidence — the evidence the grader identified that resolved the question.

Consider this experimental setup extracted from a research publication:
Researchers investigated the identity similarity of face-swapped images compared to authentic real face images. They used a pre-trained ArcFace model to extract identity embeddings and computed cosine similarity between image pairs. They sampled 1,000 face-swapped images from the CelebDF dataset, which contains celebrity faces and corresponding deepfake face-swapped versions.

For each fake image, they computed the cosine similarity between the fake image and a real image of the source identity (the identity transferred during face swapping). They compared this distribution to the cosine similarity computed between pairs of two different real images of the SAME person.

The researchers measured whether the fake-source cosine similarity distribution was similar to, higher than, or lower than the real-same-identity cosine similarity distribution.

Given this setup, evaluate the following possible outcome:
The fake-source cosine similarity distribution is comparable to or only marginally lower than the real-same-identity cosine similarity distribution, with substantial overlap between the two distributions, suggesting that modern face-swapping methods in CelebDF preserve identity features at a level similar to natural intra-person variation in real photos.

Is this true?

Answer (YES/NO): NO